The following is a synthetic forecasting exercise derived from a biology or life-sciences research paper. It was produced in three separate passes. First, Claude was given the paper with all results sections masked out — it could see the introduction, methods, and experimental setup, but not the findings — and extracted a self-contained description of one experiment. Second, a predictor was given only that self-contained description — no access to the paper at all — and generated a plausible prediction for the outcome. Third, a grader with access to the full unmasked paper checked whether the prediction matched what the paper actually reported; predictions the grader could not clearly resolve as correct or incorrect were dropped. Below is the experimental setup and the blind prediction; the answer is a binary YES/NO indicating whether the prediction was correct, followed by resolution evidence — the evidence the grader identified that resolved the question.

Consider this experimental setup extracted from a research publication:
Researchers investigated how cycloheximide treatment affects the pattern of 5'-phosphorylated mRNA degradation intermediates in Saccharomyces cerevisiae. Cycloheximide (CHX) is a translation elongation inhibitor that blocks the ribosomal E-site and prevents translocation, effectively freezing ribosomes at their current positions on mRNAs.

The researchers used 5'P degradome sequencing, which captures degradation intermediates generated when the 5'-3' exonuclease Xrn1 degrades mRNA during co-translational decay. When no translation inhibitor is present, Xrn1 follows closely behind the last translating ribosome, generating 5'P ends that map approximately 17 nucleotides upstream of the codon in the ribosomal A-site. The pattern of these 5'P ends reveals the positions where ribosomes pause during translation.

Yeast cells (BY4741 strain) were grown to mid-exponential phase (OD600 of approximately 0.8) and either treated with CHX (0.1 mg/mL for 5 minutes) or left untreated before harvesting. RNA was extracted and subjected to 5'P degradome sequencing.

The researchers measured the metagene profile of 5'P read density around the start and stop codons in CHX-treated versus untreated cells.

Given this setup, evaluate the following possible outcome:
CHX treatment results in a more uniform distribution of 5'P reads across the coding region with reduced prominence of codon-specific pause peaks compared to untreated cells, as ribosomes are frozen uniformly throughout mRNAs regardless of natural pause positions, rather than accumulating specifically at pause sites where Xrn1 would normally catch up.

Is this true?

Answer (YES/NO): NO